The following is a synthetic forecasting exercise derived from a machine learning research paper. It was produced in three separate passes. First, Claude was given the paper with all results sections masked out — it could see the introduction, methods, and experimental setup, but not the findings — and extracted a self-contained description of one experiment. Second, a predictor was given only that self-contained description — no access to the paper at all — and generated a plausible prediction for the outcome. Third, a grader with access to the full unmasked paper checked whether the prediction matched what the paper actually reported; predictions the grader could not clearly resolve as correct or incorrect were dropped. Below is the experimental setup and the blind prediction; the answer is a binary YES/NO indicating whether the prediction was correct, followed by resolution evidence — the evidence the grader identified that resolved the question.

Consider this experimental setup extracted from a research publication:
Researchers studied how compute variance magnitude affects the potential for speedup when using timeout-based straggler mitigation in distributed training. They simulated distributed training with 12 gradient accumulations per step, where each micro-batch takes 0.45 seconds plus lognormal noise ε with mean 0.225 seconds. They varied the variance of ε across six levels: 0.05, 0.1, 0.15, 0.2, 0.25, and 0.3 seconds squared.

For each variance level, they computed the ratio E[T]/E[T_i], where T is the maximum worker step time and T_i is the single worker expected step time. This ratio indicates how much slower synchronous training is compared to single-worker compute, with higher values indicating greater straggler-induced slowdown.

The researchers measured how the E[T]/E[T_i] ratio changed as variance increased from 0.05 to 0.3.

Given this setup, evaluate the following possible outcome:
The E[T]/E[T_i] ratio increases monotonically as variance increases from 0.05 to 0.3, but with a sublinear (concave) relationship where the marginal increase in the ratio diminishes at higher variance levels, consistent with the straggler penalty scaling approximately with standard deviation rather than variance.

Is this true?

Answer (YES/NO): NO